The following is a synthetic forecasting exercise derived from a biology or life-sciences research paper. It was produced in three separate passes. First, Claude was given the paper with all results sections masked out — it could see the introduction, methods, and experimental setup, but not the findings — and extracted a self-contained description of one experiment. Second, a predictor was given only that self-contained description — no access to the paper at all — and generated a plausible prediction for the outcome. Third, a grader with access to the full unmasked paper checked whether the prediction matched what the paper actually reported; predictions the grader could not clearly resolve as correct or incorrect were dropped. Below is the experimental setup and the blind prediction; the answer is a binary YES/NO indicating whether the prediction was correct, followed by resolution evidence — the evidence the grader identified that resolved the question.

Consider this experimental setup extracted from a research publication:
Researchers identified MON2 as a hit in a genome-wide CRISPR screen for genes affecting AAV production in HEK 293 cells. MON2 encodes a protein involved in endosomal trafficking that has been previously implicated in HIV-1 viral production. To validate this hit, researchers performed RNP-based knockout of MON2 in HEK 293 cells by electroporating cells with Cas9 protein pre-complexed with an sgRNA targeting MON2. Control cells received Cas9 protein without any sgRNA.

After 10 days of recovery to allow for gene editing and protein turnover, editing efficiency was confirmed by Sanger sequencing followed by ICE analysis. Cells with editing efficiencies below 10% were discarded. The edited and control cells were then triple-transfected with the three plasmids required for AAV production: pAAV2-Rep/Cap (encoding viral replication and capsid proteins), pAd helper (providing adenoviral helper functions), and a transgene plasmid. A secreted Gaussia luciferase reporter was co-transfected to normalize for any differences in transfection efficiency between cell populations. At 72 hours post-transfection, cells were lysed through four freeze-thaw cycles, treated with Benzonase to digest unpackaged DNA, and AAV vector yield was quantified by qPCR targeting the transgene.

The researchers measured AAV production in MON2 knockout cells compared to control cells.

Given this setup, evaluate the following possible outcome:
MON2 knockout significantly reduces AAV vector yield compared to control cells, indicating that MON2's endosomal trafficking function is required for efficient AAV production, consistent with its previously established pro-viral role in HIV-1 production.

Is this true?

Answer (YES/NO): NO